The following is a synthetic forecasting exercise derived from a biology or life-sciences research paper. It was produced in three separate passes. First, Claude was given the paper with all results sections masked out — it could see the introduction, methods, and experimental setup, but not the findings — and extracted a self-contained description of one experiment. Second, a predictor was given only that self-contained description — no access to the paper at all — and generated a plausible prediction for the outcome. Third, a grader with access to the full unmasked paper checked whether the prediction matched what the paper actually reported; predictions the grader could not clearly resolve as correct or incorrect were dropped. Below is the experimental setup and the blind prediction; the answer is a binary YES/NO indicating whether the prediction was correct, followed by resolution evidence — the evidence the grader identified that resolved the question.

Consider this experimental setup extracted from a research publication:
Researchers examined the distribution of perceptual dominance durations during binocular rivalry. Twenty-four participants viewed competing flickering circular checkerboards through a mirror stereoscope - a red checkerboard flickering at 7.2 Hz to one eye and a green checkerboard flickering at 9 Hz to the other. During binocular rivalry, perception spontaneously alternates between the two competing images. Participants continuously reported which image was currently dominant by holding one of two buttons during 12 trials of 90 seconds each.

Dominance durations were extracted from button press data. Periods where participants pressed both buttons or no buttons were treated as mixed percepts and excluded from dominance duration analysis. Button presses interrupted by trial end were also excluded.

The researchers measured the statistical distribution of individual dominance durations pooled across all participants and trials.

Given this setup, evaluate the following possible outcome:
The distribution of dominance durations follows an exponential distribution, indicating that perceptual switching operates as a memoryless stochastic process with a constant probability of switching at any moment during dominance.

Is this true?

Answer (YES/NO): NO